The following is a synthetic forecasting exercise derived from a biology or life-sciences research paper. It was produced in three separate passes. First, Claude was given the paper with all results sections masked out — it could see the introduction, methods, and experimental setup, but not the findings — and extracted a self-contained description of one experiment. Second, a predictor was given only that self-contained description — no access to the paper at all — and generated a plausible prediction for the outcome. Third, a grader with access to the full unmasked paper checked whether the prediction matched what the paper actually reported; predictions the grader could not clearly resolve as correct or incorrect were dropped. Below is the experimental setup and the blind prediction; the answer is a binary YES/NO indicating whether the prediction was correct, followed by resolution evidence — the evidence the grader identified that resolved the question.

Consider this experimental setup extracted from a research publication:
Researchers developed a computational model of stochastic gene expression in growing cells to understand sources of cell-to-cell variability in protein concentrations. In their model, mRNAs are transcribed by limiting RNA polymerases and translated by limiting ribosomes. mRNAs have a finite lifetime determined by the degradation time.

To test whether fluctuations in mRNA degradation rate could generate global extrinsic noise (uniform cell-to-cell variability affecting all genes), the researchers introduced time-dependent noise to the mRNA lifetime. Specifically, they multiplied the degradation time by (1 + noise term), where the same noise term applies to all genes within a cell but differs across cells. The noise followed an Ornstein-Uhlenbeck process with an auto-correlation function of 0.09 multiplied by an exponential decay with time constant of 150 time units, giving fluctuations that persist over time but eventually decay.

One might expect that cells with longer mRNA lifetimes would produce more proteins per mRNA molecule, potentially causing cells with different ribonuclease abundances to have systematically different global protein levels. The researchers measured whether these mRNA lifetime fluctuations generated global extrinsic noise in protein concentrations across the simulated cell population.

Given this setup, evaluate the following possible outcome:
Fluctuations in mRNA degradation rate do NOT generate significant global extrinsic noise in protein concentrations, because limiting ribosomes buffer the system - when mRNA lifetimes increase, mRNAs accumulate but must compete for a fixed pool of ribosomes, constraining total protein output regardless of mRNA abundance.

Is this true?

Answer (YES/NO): YES